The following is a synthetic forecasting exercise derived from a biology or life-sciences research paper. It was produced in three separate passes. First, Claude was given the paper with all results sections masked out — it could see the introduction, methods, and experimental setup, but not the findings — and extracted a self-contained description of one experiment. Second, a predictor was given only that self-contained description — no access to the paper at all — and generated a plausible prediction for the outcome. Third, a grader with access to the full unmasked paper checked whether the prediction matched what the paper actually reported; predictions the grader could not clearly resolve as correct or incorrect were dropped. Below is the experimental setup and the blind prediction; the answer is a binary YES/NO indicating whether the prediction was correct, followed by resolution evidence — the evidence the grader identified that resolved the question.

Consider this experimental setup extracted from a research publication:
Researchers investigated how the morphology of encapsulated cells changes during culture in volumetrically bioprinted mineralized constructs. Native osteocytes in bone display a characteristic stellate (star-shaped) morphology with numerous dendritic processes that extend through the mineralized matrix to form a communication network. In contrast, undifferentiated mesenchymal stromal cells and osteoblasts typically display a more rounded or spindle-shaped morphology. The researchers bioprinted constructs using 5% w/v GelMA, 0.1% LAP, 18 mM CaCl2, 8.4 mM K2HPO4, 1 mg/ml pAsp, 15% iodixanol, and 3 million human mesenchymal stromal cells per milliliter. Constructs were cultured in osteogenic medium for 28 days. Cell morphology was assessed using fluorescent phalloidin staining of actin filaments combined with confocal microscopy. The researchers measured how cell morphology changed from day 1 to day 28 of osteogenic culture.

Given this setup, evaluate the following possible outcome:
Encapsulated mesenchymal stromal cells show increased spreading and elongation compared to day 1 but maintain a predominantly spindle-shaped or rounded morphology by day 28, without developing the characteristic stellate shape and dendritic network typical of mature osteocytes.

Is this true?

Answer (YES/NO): NO